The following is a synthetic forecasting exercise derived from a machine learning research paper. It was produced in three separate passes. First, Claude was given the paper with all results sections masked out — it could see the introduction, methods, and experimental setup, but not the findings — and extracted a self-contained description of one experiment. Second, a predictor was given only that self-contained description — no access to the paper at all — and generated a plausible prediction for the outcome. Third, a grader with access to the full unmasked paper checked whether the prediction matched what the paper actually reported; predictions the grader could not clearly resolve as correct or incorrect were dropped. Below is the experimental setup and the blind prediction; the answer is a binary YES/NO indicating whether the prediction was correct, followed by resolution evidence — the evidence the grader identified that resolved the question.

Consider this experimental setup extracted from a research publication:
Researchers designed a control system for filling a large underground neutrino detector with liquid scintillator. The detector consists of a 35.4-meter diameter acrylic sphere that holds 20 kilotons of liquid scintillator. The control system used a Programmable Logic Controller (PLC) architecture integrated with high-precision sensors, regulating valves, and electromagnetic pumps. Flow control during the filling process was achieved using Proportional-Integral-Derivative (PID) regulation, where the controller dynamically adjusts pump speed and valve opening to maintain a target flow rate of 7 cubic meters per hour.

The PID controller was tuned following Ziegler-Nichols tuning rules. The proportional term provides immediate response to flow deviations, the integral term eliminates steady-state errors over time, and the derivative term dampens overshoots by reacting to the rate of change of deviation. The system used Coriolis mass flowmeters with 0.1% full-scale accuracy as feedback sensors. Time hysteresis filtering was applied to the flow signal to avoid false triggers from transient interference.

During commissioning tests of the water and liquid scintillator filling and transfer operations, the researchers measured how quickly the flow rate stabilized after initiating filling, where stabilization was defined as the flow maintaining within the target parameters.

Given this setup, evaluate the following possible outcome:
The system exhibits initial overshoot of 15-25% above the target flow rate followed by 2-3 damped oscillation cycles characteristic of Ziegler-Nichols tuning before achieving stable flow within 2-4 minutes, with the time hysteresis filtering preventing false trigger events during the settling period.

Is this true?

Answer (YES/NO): NO